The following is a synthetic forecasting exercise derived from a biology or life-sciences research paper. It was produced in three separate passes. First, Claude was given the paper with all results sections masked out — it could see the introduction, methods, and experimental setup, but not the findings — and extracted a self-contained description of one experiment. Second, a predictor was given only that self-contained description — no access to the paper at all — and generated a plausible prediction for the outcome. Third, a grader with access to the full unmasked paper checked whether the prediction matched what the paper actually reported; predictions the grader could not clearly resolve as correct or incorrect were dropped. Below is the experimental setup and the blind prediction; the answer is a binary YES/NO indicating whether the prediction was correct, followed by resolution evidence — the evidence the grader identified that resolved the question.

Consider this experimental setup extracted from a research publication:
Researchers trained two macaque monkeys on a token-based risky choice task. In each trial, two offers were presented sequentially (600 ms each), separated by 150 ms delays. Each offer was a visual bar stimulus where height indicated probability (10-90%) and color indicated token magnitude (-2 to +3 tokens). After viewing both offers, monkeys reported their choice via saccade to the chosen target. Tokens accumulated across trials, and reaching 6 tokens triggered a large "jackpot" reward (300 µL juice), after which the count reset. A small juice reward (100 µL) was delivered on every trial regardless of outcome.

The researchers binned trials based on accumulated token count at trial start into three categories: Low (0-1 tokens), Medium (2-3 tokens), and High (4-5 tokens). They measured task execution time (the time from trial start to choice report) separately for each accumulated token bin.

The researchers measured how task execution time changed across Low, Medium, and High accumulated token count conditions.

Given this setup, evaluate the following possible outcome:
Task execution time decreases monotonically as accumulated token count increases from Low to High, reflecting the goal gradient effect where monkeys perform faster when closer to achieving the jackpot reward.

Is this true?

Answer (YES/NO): YES